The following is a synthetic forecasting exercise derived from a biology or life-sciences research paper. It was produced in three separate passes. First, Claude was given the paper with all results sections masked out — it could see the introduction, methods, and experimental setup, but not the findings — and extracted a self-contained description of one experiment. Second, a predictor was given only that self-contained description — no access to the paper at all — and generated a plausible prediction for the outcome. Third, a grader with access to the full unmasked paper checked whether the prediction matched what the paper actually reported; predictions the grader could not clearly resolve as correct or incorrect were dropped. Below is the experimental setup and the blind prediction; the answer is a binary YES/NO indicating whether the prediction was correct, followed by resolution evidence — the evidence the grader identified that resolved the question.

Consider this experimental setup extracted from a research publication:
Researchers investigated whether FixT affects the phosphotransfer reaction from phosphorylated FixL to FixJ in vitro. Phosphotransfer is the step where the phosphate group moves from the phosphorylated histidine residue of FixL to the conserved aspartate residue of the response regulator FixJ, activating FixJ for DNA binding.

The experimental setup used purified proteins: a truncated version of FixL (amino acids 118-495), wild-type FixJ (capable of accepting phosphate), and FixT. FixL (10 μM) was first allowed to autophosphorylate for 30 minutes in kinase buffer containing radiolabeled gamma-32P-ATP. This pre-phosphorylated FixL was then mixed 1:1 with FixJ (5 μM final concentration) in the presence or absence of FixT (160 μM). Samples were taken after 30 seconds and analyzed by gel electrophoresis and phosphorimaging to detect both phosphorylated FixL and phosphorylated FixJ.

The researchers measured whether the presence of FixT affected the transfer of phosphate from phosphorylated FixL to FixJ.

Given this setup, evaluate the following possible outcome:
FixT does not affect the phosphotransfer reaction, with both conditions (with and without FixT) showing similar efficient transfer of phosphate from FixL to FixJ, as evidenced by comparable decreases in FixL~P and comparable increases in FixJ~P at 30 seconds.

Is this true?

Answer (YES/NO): YES